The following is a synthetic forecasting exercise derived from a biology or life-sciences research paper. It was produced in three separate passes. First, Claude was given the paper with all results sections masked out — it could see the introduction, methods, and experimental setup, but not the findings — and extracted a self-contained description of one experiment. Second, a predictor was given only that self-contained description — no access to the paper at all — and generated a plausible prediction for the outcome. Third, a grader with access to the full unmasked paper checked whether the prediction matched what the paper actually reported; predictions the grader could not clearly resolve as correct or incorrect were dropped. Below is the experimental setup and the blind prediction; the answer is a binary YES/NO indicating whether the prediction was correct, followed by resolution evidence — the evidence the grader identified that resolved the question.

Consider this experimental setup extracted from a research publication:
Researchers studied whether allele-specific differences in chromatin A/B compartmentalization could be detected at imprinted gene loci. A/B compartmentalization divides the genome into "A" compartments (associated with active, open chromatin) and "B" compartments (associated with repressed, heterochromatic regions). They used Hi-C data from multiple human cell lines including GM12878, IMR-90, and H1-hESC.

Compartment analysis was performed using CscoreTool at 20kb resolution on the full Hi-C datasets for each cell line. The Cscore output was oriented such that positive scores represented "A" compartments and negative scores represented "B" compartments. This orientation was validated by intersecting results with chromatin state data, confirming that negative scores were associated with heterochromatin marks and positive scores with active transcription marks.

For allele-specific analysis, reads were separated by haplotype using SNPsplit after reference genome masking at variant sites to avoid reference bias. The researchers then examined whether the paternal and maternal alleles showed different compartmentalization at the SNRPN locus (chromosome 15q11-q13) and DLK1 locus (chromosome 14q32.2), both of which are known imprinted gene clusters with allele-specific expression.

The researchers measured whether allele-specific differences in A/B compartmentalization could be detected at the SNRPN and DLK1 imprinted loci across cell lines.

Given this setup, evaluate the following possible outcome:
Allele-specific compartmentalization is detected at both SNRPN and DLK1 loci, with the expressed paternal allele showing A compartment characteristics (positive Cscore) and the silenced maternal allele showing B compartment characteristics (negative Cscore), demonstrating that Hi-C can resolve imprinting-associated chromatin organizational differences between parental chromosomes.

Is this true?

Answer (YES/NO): NO